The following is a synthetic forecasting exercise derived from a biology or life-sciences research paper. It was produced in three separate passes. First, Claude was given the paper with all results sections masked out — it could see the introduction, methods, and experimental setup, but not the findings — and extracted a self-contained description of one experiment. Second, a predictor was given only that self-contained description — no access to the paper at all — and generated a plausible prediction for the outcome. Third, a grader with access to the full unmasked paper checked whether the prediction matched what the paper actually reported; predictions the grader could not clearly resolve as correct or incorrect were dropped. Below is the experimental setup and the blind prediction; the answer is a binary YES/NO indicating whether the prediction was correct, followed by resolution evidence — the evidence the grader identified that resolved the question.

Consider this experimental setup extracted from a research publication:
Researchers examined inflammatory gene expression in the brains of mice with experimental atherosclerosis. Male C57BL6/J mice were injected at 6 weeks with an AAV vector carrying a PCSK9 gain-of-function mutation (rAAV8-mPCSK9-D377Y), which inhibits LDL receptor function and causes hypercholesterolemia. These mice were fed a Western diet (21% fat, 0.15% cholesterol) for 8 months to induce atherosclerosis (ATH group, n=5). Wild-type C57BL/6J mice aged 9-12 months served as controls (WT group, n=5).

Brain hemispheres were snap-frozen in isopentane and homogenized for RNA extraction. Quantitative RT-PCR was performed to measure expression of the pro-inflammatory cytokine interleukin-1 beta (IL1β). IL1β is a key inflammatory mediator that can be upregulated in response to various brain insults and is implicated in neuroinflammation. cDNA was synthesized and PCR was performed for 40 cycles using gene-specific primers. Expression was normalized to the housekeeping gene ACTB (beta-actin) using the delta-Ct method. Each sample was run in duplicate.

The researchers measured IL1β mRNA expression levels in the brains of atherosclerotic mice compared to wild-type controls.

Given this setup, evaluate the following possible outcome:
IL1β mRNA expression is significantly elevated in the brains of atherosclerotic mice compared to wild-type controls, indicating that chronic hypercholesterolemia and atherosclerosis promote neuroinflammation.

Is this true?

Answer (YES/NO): YES